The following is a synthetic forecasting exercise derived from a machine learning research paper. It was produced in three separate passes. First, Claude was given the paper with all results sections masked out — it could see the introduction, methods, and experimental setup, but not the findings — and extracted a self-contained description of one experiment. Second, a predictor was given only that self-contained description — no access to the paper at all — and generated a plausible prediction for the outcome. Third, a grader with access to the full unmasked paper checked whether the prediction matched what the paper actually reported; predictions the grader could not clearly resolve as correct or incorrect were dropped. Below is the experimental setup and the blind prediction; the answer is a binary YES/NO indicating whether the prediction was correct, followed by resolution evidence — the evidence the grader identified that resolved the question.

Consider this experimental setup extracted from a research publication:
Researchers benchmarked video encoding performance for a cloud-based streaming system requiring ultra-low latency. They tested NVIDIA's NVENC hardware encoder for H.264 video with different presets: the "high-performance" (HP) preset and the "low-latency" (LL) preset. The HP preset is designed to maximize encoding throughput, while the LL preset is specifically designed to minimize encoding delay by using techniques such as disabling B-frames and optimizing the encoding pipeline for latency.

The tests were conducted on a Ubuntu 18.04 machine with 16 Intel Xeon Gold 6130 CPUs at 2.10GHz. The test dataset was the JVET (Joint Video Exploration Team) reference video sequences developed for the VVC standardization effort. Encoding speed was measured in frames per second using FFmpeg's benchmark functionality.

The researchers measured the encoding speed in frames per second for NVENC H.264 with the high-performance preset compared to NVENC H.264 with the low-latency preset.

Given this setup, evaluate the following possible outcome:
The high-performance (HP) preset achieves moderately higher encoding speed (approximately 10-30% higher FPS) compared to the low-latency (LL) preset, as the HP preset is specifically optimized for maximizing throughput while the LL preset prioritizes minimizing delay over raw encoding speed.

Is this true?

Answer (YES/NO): YES